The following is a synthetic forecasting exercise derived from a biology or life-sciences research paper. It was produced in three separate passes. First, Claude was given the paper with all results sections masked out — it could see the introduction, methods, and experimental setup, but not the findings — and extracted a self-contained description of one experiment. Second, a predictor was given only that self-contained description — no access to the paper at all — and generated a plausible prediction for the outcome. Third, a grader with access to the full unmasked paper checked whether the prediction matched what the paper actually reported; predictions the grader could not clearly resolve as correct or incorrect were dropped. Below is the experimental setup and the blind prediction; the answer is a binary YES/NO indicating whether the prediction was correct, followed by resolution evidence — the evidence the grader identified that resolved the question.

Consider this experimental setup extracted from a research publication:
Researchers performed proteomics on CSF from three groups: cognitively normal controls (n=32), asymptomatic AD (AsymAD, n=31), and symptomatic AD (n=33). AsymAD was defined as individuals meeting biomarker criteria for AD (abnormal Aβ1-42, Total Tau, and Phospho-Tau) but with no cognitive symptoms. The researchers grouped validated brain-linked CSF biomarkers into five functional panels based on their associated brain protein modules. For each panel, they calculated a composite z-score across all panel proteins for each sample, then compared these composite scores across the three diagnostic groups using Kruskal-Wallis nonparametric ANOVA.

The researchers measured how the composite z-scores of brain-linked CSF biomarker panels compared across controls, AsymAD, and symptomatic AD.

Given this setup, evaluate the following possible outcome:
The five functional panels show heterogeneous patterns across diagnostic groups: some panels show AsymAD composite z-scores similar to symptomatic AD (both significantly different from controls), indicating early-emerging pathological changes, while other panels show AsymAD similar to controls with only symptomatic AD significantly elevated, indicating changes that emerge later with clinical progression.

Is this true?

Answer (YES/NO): NO